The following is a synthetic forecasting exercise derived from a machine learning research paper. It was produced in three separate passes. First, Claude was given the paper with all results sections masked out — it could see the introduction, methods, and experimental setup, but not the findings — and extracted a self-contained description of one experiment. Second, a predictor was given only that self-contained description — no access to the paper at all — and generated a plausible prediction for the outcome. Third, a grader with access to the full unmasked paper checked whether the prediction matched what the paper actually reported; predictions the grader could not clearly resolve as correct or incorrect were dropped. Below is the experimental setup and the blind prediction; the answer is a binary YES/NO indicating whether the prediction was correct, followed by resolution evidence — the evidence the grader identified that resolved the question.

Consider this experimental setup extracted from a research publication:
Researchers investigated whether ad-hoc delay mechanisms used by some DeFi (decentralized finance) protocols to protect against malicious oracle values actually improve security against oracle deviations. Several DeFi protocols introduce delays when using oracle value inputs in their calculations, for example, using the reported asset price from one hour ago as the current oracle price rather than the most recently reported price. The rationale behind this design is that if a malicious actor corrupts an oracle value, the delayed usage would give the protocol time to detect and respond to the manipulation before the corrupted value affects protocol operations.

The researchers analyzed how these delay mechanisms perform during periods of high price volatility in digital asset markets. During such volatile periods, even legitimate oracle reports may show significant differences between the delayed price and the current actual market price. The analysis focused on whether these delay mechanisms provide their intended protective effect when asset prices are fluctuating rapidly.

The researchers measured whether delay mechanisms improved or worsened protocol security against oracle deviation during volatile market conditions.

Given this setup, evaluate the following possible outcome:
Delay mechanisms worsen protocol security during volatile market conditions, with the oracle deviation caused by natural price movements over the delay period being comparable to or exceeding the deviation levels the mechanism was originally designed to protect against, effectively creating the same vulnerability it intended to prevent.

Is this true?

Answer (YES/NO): NO